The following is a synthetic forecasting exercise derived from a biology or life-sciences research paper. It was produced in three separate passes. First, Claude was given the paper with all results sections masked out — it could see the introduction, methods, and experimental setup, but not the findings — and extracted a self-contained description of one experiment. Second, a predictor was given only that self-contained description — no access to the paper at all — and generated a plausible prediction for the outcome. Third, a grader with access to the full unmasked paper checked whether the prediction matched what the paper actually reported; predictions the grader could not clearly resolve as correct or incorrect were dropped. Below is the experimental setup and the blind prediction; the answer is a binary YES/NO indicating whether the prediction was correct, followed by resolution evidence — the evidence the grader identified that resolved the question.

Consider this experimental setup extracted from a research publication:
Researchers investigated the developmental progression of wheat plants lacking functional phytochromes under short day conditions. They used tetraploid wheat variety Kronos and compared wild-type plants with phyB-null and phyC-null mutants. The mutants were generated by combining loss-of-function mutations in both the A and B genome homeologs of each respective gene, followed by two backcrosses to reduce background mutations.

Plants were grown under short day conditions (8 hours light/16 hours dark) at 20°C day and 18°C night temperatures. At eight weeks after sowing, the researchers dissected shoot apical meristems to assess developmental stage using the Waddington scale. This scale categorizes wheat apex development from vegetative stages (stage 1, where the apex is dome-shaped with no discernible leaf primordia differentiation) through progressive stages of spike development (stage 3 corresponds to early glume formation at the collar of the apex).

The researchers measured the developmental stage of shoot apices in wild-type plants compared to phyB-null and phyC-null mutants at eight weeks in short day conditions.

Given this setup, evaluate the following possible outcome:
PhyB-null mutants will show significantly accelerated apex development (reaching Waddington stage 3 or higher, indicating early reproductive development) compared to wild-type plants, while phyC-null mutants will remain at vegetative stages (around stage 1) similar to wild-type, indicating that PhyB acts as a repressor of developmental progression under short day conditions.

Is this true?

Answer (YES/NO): NO